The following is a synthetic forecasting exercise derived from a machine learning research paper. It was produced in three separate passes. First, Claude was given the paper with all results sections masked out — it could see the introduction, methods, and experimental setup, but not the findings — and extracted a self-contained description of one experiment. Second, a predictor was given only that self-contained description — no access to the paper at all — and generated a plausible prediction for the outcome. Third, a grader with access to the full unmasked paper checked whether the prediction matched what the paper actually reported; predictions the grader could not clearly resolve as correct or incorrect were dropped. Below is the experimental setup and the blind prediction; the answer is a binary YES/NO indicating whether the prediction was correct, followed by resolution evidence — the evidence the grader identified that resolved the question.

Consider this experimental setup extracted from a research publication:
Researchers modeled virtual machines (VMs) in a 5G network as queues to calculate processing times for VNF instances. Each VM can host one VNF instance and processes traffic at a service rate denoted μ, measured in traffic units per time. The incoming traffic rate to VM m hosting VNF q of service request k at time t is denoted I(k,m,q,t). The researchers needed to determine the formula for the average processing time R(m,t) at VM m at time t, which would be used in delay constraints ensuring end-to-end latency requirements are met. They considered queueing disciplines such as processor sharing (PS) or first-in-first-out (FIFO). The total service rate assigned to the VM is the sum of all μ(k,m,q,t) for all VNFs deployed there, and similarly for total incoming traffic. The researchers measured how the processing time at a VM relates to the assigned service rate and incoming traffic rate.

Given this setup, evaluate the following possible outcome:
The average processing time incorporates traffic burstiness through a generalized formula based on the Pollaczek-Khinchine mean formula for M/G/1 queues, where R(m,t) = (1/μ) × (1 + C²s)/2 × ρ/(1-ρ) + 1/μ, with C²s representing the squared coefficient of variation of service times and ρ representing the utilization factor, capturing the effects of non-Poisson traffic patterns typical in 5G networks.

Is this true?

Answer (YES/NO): NO